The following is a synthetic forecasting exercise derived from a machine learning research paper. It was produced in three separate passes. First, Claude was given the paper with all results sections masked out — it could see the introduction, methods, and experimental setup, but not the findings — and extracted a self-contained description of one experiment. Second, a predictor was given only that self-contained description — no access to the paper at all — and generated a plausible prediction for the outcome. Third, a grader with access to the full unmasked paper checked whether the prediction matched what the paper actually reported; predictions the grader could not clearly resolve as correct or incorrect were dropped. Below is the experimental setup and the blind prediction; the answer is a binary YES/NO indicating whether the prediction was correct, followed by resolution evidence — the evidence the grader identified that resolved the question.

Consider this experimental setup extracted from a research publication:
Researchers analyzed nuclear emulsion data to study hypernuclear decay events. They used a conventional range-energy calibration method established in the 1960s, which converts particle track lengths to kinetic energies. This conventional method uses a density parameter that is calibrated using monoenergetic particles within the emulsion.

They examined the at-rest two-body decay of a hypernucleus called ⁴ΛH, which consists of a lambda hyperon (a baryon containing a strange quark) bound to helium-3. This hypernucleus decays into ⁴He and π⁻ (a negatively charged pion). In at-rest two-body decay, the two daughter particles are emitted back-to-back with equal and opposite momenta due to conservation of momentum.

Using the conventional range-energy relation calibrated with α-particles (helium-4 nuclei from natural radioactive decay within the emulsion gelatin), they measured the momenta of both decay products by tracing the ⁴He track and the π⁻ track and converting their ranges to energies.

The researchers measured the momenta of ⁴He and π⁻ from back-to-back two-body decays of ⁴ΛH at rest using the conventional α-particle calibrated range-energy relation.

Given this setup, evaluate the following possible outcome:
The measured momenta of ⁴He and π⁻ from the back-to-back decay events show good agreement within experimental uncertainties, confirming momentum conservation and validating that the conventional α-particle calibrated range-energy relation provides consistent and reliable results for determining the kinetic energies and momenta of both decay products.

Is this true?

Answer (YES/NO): NO